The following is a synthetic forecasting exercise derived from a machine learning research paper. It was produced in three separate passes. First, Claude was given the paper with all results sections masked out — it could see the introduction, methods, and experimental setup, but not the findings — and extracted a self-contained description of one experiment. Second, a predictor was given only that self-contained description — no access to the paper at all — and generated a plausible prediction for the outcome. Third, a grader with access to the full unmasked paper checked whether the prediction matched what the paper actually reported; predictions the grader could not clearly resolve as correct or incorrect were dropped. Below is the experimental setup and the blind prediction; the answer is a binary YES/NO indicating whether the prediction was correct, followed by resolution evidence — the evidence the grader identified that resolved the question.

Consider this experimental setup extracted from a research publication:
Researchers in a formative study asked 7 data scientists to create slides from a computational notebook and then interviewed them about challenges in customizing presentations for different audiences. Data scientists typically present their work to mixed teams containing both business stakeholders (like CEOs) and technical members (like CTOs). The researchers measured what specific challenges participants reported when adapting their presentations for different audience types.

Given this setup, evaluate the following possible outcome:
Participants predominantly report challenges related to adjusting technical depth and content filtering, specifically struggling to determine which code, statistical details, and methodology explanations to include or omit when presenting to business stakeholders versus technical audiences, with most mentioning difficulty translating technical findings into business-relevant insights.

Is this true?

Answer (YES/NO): YES